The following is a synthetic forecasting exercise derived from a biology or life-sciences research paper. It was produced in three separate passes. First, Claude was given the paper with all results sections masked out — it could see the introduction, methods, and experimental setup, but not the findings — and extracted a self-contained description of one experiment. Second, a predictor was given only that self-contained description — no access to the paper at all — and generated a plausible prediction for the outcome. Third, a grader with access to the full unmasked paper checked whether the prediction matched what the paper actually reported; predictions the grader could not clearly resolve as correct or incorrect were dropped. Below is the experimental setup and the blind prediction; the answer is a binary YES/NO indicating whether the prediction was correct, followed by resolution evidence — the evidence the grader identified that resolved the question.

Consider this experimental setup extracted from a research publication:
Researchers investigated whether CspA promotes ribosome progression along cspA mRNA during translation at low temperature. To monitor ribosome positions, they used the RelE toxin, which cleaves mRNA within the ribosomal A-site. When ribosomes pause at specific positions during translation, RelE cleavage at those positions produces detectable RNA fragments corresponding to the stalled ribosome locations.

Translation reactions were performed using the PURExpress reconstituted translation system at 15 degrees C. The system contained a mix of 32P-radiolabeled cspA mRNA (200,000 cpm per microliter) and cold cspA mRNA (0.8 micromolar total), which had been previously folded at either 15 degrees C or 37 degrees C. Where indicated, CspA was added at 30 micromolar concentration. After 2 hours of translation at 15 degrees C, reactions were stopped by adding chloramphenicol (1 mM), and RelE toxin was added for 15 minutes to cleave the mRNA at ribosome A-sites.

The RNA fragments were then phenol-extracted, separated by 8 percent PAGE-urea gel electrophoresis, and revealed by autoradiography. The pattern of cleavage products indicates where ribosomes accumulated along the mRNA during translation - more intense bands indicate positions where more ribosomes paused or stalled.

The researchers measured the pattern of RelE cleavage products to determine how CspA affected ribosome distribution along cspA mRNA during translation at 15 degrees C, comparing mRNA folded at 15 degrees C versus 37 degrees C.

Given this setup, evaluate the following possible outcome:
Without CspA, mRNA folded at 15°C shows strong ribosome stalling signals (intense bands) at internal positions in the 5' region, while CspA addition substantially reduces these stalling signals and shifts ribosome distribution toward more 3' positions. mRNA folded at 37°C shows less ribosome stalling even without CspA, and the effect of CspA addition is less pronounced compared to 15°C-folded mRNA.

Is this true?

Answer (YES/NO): NO